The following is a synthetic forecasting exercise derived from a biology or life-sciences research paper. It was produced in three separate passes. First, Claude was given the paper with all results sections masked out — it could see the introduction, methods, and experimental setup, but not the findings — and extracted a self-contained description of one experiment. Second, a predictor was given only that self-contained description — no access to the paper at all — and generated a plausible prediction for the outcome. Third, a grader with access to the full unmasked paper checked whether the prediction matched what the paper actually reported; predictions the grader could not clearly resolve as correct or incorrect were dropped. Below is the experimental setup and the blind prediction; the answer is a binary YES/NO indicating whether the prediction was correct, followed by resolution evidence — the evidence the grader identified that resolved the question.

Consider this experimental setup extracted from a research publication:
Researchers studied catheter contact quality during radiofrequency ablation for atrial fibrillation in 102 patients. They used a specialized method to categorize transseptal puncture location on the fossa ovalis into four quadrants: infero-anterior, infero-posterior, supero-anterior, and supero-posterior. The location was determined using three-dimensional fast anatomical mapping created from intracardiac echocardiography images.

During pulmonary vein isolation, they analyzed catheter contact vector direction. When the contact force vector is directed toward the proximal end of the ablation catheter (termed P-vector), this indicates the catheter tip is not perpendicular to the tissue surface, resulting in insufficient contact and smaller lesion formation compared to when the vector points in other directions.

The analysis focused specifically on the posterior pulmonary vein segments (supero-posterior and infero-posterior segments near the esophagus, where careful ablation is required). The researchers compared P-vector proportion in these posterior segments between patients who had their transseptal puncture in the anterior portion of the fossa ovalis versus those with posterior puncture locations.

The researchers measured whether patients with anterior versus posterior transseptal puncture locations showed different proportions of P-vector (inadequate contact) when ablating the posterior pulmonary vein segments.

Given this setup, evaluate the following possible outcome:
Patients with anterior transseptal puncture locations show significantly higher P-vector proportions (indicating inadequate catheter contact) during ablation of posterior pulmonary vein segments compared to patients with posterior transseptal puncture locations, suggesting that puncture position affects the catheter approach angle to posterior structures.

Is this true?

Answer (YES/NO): NO